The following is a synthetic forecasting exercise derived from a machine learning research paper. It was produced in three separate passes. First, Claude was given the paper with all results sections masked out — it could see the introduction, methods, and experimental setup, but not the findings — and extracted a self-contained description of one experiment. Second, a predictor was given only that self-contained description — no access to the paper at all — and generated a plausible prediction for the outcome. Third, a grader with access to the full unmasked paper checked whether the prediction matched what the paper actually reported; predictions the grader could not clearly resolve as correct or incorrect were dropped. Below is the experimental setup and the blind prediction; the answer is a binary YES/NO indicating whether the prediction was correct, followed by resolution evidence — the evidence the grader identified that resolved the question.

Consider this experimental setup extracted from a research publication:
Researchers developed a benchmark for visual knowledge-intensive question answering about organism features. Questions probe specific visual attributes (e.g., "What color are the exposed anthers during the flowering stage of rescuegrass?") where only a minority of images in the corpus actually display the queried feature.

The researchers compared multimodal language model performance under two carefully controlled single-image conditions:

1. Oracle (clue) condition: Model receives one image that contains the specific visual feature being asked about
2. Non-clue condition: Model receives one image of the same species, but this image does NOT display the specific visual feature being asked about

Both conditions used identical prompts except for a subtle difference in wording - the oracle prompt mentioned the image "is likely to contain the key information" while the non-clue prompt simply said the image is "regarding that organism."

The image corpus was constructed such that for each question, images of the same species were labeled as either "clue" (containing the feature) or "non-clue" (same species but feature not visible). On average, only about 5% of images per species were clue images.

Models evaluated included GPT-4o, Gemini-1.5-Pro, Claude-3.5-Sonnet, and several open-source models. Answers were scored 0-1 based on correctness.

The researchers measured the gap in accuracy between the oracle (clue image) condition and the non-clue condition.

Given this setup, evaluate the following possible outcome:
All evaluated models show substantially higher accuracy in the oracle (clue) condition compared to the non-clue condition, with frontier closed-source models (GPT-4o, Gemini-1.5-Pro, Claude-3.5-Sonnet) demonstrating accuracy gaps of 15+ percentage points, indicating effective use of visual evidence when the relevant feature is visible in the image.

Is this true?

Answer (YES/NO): NO